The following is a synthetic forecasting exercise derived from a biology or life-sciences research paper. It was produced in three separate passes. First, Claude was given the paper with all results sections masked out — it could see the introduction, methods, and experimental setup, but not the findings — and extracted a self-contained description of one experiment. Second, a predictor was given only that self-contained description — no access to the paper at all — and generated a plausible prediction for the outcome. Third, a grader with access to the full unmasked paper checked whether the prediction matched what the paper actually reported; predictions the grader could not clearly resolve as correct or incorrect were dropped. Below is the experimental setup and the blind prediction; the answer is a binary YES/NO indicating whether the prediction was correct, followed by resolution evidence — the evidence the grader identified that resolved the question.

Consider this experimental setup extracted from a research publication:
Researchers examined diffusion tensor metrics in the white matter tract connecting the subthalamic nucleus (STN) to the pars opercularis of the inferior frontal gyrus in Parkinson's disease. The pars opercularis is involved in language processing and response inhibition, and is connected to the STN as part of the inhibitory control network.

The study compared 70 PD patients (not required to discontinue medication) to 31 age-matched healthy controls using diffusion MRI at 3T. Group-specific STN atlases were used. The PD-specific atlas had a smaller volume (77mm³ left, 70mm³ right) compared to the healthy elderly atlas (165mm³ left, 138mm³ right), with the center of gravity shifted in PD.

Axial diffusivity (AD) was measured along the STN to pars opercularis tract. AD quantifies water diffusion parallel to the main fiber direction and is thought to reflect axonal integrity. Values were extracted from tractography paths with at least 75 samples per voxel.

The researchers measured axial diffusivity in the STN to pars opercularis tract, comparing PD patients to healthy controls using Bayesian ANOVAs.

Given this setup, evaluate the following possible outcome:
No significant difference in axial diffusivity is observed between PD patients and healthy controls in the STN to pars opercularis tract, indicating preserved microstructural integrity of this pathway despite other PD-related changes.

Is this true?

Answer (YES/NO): YES